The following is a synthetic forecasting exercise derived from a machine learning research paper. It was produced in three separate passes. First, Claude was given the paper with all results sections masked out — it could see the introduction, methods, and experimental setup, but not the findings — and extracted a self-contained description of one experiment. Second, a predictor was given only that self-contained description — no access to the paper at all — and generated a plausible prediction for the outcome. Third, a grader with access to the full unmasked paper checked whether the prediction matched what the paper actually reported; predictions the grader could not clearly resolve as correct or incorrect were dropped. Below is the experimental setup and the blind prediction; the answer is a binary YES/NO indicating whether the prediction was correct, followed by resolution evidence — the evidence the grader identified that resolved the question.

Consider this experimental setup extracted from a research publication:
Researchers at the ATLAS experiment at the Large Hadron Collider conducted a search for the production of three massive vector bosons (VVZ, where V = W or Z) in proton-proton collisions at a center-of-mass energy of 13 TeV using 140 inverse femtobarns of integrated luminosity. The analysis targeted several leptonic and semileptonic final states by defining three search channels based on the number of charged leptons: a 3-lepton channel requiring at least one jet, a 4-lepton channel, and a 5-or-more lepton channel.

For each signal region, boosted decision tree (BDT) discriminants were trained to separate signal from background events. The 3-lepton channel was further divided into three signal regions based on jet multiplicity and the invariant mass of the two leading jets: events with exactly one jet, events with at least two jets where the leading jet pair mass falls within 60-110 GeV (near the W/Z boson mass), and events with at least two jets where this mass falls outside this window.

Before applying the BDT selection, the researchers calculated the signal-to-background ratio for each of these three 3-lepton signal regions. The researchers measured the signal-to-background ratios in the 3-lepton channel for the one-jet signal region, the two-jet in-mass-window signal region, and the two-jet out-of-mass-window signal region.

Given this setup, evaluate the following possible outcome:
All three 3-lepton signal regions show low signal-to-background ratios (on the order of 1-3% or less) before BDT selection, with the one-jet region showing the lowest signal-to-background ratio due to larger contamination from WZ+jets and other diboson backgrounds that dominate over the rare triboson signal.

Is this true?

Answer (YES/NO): NO